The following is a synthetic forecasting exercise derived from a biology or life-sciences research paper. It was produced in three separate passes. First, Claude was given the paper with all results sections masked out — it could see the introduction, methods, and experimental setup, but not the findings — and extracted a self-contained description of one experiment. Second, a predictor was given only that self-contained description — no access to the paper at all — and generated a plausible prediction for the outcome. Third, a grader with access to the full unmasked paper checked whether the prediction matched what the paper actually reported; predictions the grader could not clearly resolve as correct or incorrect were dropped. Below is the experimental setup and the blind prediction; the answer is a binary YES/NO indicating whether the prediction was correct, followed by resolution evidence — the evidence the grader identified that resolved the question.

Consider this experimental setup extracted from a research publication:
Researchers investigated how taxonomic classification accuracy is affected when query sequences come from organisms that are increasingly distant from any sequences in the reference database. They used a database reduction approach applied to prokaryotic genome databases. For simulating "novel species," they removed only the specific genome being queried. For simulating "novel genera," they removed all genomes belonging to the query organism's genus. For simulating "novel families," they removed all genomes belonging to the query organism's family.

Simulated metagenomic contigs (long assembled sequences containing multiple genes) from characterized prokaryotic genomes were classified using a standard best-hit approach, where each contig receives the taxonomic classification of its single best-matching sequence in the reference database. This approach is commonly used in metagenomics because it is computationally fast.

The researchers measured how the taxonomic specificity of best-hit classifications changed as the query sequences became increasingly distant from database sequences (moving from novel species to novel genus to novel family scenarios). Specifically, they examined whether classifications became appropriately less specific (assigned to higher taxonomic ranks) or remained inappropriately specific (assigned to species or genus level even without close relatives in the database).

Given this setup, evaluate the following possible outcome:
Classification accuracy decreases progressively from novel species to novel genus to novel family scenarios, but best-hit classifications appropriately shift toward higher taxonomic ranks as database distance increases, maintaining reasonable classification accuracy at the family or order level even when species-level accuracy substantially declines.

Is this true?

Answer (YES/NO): NO